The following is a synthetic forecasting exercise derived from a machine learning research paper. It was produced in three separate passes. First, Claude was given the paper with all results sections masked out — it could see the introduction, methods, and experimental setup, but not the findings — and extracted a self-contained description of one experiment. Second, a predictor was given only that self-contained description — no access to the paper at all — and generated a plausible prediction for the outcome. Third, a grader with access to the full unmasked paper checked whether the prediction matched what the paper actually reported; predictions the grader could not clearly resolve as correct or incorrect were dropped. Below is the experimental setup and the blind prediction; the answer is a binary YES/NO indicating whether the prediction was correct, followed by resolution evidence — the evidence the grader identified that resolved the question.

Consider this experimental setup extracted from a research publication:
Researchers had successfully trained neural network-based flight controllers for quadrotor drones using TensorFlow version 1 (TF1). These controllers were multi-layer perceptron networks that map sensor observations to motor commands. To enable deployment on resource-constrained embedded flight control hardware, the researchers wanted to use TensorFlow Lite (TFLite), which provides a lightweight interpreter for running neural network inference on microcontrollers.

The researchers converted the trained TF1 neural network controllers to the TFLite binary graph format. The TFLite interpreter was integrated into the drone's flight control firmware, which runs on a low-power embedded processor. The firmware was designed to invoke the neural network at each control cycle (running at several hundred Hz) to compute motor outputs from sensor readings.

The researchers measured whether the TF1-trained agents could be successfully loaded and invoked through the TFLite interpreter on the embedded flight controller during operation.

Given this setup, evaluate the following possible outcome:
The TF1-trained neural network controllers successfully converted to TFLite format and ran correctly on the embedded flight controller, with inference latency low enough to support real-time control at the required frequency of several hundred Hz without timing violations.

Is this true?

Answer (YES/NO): NO